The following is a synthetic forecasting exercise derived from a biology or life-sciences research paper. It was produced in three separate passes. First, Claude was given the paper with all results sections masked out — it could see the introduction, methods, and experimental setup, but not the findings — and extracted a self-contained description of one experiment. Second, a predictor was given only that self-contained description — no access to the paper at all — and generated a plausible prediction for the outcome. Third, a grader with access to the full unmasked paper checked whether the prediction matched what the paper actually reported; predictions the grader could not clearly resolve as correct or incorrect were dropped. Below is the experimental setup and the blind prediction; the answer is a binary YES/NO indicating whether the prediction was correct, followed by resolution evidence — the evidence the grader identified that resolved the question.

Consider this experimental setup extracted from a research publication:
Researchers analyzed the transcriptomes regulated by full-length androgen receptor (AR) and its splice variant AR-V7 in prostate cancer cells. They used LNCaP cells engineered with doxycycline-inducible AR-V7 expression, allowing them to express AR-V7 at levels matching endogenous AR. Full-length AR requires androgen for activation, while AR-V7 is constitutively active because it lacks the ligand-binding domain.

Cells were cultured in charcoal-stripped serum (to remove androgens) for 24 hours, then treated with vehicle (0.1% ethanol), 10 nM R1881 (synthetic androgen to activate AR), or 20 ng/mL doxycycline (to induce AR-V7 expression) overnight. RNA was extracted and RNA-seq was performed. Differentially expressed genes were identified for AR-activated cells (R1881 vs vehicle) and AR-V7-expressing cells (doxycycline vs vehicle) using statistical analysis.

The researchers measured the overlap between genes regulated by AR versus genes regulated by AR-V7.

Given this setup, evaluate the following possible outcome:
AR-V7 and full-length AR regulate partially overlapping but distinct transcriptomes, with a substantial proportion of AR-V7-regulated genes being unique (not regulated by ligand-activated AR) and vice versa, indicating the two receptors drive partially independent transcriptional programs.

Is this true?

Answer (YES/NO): YES